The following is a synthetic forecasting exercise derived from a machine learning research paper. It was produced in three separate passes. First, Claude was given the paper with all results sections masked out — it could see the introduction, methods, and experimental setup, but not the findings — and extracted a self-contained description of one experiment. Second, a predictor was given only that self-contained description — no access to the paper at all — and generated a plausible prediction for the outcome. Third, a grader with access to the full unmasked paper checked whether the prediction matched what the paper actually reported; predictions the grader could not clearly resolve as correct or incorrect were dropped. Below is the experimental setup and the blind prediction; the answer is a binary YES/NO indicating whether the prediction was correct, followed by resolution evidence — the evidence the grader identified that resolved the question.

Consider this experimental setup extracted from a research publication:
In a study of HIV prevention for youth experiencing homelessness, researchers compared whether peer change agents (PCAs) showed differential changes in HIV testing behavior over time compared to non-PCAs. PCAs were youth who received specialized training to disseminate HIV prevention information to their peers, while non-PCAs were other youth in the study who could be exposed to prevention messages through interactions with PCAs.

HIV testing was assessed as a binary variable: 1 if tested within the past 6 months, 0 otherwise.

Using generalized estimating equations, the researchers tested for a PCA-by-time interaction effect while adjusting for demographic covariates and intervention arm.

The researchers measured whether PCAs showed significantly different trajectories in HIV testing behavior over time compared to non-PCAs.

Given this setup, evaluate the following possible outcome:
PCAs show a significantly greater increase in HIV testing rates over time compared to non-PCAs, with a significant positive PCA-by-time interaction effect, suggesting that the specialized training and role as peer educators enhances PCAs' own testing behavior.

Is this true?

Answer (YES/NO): YES